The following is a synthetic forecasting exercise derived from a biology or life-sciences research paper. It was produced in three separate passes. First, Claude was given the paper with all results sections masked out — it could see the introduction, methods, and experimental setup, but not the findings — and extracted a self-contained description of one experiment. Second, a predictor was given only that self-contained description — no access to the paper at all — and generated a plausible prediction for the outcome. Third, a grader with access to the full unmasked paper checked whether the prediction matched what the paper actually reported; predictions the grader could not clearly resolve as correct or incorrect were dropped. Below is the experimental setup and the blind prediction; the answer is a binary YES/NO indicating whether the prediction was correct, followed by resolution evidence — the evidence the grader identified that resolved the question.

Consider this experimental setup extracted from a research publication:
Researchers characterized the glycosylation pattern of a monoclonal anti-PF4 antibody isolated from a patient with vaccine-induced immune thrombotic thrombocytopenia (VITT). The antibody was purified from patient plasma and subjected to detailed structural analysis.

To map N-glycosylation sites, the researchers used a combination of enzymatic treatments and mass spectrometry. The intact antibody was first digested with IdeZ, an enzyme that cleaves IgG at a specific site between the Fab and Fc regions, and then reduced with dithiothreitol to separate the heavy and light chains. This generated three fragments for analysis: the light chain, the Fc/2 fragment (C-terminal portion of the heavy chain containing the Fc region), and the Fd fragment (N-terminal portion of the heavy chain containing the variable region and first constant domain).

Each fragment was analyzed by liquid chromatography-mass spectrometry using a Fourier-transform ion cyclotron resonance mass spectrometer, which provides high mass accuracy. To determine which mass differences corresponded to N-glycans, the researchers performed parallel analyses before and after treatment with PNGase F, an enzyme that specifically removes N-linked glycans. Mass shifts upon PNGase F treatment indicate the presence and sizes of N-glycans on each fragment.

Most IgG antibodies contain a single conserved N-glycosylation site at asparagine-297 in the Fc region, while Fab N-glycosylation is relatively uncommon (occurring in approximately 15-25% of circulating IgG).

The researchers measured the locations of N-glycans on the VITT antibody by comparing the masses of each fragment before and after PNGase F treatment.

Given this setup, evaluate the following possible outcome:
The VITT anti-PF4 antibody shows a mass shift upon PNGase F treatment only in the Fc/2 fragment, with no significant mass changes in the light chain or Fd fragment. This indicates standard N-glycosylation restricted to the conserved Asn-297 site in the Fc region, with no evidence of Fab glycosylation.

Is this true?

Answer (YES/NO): NO